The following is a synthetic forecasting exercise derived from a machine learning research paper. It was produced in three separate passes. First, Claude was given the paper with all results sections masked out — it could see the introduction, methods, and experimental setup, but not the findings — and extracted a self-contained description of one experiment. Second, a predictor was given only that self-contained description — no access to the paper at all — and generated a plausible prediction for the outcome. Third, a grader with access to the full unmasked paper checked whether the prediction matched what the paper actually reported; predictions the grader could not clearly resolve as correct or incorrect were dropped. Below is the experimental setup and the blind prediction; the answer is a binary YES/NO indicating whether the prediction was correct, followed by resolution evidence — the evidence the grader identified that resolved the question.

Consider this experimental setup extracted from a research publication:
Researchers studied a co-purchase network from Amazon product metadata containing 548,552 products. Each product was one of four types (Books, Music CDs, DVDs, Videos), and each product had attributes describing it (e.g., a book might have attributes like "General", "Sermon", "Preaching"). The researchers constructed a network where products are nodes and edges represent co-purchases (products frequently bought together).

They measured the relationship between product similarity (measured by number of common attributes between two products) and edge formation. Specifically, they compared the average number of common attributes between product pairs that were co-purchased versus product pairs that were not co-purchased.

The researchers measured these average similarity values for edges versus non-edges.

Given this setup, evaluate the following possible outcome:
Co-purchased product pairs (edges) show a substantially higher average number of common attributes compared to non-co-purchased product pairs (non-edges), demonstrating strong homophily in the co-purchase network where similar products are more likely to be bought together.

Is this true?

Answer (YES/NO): YES